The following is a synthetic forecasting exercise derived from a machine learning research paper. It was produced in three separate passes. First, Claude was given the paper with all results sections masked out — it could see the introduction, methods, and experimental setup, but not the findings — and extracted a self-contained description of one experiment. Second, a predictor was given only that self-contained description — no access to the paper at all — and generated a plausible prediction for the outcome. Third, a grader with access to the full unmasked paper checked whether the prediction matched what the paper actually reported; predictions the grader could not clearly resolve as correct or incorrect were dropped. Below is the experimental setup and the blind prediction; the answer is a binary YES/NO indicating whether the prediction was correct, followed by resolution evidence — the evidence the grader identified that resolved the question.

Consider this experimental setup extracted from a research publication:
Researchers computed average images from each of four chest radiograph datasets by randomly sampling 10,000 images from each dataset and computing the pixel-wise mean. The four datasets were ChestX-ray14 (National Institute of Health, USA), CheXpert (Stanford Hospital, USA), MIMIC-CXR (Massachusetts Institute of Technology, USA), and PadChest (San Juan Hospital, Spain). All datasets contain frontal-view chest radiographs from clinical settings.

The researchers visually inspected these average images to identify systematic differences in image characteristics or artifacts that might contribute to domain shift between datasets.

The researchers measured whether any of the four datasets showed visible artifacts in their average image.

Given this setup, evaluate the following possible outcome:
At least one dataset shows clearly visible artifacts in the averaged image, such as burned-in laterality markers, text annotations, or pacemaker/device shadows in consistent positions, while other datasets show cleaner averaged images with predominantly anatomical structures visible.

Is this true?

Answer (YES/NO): YES